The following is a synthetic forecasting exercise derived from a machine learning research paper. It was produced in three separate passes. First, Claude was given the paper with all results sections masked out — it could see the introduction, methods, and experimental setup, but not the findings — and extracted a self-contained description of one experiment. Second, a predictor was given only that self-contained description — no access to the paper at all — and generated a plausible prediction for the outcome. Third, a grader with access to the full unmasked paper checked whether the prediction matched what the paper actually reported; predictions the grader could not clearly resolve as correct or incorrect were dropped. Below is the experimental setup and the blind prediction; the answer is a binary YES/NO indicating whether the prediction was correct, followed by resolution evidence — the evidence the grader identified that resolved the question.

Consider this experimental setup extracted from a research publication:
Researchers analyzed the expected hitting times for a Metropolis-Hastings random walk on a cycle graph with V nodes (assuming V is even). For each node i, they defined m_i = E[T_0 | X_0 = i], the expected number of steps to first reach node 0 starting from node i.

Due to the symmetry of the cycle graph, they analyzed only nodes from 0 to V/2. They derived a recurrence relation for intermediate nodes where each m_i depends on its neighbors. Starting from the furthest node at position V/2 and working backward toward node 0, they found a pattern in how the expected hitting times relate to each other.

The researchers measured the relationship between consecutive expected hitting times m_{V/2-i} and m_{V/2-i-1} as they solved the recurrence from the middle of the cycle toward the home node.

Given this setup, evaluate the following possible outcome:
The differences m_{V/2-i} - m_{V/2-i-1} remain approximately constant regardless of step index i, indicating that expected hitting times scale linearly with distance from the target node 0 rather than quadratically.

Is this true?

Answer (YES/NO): NO